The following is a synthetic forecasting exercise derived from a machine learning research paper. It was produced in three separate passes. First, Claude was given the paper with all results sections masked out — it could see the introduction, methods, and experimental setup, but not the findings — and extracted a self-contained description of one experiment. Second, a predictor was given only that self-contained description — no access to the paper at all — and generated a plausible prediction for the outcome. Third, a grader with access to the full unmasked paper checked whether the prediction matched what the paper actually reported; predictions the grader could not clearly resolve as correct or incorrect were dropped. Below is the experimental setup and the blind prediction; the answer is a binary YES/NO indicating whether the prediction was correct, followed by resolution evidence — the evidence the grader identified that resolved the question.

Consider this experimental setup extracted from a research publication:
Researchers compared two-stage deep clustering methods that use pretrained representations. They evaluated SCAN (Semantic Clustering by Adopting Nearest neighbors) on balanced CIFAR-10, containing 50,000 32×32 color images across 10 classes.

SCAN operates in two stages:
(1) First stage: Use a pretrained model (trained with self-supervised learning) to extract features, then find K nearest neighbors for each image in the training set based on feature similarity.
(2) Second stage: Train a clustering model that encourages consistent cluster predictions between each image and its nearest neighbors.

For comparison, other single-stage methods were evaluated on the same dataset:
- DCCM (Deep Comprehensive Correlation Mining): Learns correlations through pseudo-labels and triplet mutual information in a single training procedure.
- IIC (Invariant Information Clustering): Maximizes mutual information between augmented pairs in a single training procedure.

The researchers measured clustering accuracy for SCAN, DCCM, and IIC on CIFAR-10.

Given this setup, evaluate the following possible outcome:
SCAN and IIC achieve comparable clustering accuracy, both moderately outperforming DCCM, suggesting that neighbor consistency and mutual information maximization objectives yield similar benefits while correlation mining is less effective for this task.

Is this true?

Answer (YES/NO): NO